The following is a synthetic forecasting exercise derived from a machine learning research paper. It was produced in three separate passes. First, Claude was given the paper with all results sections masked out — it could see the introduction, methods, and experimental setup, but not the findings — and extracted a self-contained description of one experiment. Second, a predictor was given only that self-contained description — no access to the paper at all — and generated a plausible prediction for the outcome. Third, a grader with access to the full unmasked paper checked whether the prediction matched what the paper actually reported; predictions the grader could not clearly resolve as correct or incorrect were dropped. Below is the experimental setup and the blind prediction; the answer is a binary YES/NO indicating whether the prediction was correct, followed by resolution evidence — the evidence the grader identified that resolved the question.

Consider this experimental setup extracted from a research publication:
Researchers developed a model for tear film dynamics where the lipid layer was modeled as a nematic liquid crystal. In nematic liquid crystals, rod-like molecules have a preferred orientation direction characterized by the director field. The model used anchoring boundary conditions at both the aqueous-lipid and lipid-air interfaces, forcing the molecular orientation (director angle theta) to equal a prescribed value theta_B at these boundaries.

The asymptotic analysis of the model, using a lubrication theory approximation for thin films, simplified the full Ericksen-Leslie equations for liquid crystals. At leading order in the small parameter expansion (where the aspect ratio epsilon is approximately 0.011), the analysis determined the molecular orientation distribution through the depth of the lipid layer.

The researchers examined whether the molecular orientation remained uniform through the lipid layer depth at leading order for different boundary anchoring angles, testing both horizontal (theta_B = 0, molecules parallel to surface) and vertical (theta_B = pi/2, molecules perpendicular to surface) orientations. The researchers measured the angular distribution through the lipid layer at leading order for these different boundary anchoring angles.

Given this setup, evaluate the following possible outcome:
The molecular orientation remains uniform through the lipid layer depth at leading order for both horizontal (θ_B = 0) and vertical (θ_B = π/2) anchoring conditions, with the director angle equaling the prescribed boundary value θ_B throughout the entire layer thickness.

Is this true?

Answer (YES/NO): YES